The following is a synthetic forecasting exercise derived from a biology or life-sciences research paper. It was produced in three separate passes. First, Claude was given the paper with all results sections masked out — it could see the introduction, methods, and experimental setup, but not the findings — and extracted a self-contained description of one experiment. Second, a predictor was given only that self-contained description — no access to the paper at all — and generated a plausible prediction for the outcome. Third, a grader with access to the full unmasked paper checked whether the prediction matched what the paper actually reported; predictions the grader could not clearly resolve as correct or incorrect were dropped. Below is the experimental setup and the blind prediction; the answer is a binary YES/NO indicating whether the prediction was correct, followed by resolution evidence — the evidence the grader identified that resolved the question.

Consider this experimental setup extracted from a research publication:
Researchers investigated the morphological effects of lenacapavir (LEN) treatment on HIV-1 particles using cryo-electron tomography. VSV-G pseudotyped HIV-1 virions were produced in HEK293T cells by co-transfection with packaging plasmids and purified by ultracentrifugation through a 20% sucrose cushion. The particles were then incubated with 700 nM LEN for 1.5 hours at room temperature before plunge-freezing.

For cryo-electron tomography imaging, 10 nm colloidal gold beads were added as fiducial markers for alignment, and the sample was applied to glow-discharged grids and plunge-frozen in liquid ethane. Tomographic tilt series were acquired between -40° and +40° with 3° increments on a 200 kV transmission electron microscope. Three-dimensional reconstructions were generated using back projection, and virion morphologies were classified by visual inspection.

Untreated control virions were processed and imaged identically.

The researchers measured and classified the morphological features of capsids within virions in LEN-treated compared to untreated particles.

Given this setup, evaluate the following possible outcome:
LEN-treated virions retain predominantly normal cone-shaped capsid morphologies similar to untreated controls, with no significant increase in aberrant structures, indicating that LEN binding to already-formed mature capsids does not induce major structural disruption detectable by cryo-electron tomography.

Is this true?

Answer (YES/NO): NO